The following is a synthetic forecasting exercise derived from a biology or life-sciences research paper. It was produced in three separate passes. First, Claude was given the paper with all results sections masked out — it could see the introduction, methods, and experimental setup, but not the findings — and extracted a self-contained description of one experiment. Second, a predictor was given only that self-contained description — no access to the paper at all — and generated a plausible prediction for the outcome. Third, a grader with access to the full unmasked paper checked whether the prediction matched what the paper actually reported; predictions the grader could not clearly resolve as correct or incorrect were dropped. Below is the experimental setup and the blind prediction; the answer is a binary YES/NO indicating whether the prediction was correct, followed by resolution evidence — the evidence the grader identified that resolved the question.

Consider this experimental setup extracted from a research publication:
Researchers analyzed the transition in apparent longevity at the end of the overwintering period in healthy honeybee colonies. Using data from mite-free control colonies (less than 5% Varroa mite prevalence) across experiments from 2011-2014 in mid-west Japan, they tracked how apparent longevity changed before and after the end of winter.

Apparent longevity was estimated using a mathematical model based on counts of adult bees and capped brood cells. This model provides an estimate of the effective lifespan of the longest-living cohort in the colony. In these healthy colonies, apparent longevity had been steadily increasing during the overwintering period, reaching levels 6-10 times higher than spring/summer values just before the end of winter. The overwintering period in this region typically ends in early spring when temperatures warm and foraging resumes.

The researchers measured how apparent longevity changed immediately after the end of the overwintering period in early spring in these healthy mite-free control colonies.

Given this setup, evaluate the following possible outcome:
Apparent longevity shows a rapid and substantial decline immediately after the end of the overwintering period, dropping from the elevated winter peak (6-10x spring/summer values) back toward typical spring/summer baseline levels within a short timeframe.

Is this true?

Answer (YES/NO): YES